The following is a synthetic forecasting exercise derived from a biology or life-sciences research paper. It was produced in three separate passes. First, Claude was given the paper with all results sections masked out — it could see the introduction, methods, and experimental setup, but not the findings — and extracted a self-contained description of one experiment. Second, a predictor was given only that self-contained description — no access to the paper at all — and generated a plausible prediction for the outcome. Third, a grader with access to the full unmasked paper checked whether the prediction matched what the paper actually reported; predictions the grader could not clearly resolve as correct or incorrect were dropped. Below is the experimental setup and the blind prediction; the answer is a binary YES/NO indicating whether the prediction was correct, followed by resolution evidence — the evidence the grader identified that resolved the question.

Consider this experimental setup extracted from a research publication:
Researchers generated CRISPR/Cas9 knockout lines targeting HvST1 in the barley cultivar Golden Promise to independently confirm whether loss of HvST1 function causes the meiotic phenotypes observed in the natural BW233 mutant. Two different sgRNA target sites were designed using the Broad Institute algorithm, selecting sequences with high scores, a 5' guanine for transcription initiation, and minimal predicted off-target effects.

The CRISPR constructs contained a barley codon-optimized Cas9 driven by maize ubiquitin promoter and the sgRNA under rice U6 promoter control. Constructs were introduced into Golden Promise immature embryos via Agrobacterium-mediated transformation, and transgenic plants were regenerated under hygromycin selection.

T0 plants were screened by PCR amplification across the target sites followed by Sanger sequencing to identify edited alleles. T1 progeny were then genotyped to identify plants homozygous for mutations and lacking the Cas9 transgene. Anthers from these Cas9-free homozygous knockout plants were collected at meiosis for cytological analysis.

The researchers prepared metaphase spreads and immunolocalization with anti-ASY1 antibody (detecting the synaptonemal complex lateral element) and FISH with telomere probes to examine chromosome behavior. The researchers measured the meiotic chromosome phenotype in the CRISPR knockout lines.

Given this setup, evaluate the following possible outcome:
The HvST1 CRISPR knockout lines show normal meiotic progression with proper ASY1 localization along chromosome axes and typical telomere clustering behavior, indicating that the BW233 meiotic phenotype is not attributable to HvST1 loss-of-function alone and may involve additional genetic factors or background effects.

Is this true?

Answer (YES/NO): NO